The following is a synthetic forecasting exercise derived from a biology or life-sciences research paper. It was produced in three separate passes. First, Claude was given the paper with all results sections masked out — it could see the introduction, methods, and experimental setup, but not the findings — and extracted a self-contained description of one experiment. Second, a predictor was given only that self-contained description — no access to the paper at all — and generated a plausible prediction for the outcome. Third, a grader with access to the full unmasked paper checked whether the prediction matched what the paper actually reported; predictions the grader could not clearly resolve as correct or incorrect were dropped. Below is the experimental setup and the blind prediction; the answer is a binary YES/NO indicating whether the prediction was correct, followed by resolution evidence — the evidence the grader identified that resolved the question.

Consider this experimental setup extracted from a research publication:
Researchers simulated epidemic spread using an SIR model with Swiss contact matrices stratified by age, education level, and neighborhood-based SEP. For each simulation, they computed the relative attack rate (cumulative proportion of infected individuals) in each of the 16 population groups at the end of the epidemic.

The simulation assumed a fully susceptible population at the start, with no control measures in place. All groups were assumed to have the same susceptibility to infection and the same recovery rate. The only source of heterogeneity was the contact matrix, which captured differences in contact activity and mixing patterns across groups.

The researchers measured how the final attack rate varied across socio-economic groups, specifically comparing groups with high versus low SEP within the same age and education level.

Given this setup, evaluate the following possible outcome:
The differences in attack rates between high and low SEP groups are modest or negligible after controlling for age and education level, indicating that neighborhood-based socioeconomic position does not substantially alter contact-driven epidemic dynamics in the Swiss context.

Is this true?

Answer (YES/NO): NO